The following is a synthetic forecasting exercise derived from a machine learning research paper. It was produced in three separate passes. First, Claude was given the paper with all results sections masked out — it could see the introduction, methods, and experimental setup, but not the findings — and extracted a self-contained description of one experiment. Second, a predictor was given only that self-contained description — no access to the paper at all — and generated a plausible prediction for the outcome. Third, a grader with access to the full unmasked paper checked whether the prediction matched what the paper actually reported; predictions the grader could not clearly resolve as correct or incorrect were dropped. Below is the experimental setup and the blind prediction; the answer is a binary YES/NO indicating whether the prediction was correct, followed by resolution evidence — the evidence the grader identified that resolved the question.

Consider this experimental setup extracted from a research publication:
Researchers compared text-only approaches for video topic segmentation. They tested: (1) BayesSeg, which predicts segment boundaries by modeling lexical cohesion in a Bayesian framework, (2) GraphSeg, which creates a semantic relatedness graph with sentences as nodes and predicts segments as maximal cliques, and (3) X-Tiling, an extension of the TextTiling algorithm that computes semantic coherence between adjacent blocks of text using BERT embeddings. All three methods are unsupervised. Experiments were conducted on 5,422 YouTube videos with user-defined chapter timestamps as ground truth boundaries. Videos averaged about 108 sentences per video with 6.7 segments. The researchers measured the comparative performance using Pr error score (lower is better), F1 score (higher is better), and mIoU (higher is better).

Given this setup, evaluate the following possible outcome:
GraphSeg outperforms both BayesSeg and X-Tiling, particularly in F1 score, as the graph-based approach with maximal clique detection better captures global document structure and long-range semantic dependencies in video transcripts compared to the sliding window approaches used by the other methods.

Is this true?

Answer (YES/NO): NO